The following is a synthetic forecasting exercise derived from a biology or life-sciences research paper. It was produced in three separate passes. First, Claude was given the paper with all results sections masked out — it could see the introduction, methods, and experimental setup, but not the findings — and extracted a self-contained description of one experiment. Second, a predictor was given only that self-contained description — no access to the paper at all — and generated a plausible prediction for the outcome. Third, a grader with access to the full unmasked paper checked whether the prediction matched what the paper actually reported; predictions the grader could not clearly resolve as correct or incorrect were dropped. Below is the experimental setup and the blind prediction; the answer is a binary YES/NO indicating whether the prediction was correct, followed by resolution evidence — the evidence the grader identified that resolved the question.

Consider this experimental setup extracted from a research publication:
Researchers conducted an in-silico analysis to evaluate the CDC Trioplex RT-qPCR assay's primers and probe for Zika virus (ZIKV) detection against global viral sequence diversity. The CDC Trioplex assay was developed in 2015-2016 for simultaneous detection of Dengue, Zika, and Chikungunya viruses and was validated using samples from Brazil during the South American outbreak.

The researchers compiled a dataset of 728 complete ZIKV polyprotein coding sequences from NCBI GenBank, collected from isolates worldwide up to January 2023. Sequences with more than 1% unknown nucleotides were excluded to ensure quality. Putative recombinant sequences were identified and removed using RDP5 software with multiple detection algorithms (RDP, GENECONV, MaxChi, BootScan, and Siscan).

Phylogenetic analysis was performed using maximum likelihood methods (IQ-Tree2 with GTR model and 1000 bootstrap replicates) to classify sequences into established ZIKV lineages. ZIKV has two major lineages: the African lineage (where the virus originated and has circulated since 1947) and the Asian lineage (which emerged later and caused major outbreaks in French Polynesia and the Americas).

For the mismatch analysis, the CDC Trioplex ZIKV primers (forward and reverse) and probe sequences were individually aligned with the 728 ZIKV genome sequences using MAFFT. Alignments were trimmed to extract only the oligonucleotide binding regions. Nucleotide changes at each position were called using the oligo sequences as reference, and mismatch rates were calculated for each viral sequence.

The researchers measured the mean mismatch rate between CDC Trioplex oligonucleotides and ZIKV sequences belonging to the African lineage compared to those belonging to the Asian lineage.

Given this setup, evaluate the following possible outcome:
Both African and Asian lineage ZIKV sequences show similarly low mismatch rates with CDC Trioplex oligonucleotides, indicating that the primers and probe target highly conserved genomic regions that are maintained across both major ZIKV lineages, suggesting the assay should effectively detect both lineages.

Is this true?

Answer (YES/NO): NO